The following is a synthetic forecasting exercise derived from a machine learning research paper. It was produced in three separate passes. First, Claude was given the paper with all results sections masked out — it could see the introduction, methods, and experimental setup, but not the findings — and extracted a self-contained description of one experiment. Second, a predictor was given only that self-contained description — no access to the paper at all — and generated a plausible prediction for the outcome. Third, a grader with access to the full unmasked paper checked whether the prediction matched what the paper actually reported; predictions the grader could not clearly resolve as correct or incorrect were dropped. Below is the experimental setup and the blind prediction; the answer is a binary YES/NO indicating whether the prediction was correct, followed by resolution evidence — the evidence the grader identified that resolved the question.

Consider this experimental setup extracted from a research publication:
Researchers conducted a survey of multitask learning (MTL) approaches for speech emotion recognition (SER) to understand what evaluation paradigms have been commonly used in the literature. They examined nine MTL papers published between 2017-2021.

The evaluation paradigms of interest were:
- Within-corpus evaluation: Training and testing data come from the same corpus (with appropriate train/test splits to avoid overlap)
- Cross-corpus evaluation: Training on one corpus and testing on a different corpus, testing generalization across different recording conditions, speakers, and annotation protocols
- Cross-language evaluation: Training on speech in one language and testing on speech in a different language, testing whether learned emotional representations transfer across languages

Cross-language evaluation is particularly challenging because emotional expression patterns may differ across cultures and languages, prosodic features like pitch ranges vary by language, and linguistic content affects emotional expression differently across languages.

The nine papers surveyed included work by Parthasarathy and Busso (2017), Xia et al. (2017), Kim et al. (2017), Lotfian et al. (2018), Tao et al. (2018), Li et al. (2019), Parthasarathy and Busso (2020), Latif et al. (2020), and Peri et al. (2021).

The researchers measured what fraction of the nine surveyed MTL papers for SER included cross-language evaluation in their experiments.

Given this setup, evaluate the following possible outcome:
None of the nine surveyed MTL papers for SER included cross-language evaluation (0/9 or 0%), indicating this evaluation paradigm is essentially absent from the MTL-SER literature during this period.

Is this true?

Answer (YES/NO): NO